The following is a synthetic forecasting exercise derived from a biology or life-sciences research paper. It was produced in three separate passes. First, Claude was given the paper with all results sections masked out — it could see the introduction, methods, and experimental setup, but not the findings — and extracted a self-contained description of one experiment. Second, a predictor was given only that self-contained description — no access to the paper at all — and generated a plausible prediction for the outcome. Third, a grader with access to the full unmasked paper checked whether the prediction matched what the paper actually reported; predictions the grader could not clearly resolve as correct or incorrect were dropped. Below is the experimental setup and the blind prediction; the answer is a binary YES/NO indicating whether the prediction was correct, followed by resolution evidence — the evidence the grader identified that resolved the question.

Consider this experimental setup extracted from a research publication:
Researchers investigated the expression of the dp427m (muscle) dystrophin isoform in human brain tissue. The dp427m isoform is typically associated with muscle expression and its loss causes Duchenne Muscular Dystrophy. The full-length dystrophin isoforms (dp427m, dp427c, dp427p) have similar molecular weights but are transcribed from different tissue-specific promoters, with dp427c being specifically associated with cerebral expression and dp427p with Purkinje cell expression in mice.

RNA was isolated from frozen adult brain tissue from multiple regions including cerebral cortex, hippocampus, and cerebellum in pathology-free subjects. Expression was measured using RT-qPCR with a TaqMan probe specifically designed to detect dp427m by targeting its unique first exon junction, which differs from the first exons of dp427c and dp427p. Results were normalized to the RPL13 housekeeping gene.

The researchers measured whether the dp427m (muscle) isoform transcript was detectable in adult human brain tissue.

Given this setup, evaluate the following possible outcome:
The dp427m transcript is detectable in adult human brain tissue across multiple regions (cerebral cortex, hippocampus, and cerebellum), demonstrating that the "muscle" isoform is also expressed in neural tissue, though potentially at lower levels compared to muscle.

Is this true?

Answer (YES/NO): YES